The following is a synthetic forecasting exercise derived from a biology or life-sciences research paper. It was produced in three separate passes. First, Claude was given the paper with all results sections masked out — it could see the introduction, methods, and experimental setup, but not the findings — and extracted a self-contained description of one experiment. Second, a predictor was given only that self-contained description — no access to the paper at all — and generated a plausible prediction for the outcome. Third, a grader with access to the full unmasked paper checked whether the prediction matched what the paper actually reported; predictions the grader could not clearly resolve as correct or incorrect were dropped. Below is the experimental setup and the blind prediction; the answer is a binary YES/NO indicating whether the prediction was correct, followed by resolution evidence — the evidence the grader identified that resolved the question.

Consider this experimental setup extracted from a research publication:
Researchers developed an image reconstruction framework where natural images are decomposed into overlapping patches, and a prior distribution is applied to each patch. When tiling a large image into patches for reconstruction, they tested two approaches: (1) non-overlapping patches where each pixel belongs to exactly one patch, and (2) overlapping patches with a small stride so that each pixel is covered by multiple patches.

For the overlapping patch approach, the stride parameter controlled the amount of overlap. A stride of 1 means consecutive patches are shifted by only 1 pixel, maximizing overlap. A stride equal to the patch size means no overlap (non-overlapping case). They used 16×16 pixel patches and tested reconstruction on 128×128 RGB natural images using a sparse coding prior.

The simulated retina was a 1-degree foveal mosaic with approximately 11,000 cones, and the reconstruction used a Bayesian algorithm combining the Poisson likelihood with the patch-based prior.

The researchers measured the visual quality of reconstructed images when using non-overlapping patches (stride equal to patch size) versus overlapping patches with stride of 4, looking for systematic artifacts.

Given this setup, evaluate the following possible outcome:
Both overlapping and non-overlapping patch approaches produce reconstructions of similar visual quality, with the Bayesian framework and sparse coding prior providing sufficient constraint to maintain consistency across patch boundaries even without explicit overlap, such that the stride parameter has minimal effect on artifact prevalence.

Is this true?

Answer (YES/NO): NO